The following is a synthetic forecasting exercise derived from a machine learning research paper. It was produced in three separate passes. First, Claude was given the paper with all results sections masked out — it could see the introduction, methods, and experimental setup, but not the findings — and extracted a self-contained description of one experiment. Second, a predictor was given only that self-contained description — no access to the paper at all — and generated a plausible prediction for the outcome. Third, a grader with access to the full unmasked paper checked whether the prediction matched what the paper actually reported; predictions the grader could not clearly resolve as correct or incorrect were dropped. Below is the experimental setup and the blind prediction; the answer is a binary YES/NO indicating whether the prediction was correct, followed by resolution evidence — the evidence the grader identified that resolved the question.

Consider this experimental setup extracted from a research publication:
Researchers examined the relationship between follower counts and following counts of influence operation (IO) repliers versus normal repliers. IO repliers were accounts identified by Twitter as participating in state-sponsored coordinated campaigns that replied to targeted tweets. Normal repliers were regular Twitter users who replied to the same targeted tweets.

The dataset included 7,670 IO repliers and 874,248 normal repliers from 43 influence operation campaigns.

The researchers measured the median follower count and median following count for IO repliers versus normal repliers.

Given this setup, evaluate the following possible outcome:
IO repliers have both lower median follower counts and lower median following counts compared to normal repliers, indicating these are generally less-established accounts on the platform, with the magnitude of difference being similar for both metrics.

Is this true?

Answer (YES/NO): NO